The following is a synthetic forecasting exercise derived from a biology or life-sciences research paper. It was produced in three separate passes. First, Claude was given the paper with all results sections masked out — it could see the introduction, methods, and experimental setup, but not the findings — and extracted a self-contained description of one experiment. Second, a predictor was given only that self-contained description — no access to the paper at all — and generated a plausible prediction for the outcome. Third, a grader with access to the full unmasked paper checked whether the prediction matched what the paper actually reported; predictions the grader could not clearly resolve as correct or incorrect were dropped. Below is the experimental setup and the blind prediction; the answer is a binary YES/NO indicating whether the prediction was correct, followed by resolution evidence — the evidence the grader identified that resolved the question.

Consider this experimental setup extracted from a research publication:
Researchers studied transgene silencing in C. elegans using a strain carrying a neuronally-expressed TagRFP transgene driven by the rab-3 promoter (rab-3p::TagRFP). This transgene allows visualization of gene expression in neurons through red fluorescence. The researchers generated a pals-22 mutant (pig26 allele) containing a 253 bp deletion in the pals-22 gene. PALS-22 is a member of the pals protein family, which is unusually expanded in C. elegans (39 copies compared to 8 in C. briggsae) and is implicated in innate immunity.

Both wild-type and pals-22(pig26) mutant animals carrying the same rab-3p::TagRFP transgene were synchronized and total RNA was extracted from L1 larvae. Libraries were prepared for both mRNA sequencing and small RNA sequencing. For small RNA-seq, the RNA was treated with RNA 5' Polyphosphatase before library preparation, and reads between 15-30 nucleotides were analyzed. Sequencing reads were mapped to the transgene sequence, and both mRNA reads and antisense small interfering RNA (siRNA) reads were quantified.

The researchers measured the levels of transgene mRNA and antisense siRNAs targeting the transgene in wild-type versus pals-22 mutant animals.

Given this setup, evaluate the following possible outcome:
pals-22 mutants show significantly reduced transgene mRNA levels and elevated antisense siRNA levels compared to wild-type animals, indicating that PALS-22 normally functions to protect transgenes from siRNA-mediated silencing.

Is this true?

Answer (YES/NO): YES